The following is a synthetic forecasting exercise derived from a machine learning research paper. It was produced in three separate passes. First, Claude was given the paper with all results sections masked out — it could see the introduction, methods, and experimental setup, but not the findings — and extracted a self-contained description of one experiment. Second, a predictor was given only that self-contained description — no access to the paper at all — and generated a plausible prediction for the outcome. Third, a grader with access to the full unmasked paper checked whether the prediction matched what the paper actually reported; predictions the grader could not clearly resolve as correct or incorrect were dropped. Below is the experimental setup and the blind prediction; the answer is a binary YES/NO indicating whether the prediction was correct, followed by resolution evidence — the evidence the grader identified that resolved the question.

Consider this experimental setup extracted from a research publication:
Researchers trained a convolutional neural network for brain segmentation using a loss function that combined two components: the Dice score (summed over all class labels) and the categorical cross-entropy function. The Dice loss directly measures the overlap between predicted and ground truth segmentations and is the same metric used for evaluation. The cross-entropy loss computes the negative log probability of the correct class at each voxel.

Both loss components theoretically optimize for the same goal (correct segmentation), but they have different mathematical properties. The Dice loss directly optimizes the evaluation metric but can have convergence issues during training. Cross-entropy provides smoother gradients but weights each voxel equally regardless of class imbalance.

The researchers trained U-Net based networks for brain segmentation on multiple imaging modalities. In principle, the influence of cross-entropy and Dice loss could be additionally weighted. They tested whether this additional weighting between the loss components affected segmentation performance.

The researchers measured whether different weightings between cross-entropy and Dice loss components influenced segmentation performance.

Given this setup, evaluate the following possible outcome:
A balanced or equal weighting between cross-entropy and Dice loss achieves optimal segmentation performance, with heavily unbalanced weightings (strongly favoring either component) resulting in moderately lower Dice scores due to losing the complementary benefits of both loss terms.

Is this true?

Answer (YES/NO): NO